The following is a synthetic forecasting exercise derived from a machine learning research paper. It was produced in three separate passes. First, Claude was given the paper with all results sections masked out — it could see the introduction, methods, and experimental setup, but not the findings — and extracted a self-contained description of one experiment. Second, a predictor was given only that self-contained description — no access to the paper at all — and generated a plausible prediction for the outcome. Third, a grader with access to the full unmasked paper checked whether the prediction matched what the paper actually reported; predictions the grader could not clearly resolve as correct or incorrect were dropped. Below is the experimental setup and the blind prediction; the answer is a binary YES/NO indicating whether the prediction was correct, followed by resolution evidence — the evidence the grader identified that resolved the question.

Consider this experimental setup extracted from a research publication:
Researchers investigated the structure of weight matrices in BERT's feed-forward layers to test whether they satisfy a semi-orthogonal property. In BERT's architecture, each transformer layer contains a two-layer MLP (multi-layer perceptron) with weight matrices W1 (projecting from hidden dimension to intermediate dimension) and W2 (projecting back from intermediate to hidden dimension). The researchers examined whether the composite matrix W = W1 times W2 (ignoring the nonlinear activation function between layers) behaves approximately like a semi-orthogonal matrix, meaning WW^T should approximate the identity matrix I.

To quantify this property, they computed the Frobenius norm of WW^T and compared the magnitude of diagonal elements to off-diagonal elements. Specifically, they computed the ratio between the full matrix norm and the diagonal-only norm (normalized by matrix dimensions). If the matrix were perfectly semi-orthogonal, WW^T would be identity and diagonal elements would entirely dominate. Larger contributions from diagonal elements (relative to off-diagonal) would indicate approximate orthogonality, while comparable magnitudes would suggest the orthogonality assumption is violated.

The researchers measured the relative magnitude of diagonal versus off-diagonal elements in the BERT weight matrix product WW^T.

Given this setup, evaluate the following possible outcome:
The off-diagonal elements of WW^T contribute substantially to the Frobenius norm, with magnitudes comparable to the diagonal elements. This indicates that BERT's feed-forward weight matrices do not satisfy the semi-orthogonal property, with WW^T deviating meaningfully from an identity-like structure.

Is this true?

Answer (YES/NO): NO